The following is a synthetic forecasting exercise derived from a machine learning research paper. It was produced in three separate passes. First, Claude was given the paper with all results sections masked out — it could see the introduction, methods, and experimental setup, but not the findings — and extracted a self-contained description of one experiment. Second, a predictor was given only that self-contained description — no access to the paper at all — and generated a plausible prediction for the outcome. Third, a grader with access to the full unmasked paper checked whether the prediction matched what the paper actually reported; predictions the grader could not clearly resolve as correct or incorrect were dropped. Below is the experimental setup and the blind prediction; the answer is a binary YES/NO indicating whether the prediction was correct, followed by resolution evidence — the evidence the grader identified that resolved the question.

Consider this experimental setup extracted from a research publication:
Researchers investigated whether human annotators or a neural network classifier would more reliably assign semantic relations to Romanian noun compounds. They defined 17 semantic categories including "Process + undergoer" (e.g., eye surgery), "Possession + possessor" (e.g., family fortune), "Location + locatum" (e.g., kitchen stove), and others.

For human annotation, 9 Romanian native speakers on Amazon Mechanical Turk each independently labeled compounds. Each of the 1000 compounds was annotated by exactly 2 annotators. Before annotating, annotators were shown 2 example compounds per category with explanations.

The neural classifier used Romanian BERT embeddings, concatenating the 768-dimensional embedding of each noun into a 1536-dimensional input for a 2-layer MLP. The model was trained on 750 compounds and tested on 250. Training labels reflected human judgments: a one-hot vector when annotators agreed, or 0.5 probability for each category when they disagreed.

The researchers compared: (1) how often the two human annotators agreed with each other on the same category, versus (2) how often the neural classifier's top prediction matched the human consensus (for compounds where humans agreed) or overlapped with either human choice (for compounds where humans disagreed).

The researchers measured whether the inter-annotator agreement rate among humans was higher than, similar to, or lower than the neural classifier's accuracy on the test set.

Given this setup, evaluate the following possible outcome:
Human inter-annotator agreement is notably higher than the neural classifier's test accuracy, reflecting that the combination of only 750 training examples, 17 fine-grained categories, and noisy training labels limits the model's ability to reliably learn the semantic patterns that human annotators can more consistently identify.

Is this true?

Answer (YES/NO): NO